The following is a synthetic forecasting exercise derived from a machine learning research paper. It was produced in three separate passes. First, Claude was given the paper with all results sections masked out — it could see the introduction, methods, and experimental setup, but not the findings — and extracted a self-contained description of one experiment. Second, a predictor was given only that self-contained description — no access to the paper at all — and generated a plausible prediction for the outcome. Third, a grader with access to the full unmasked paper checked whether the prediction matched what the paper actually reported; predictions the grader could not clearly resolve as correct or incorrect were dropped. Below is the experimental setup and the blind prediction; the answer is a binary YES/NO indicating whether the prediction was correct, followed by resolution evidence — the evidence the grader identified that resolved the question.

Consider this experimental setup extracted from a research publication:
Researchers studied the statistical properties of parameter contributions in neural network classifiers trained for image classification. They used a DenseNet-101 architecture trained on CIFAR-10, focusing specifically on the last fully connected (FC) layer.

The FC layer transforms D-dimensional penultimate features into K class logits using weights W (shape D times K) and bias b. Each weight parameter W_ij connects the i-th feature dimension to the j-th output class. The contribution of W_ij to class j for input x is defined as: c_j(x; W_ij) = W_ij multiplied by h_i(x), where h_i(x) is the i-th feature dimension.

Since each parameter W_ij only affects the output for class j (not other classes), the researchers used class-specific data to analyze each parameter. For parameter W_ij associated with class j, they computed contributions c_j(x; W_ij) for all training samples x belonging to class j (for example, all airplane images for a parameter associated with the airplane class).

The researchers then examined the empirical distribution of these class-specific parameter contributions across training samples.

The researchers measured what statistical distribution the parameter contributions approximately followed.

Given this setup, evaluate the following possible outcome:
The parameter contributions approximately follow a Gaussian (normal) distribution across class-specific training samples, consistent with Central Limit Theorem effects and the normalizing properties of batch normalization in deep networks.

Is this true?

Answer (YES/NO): YES